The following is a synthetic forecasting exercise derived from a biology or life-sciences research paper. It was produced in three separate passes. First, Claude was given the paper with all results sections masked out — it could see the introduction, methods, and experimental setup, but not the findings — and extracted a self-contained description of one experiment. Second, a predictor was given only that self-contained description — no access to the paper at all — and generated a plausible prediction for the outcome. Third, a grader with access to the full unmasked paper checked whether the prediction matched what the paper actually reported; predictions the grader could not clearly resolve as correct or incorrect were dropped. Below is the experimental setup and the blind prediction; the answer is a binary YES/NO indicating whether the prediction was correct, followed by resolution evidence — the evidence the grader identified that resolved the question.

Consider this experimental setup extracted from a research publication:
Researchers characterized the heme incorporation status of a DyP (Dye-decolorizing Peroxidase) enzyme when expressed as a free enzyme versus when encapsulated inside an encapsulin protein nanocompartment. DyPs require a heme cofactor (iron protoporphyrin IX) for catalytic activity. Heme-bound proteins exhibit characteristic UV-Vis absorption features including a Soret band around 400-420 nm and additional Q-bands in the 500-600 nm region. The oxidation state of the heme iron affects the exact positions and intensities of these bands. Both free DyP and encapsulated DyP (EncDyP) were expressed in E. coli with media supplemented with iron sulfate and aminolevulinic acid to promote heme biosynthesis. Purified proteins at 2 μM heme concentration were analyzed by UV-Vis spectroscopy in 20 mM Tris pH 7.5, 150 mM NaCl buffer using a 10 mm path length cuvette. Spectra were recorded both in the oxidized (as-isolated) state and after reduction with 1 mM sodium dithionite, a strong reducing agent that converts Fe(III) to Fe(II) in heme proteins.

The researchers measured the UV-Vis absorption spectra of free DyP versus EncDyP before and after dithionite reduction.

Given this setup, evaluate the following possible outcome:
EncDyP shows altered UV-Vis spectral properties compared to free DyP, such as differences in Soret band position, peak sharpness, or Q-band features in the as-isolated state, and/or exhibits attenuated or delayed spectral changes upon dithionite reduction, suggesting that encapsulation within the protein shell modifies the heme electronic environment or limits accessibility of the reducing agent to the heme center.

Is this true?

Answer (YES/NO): YES